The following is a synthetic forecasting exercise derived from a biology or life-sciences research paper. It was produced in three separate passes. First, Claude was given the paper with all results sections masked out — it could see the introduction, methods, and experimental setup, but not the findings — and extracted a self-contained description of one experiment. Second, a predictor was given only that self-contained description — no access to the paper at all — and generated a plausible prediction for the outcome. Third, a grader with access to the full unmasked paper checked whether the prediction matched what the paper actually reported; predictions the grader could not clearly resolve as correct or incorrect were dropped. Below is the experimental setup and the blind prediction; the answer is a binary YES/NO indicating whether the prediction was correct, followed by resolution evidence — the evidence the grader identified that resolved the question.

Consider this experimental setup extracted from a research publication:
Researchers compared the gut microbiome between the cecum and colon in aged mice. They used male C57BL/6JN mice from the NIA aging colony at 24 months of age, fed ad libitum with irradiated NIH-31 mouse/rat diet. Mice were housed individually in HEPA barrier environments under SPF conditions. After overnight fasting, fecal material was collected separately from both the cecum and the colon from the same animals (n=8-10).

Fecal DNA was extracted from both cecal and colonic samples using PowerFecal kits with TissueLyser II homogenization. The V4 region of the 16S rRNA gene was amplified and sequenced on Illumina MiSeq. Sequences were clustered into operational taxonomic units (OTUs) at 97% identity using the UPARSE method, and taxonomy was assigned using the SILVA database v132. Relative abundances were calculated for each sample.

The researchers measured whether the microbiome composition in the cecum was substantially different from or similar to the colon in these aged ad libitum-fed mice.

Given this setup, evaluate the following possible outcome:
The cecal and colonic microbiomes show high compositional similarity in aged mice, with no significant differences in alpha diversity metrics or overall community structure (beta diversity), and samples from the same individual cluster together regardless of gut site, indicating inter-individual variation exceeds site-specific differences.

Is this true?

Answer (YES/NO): NO